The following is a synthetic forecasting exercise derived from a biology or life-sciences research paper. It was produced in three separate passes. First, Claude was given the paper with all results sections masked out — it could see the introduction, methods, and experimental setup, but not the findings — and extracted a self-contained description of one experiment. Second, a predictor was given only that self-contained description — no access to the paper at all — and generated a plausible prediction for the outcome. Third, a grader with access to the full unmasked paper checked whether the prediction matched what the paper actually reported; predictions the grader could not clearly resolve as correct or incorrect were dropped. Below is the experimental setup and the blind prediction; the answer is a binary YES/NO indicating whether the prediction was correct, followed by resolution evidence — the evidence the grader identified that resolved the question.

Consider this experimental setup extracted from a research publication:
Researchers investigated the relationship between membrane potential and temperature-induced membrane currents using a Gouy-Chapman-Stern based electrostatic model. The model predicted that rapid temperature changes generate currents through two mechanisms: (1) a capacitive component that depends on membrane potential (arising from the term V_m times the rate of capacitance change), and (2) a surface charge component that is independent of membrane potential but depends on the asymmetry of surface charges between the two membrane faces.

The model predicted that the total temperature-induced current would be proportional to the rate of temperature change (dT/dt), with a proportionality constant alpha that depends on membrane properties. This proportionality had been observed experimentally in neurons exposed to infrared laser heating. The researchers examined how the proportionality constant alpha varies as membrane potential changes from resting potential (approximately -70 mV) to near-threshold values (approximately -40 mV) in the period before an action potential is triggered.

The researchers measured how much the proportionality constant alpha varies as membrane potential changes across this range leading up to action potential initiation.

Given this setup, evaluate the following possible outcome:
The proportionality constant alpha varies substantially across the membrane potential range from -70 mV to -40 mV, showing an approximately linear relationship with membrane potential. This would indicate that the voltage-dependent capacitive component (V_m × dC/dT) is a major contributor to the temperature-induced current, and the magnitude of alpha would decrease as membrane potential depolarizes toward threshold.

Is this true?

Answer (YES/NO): NO